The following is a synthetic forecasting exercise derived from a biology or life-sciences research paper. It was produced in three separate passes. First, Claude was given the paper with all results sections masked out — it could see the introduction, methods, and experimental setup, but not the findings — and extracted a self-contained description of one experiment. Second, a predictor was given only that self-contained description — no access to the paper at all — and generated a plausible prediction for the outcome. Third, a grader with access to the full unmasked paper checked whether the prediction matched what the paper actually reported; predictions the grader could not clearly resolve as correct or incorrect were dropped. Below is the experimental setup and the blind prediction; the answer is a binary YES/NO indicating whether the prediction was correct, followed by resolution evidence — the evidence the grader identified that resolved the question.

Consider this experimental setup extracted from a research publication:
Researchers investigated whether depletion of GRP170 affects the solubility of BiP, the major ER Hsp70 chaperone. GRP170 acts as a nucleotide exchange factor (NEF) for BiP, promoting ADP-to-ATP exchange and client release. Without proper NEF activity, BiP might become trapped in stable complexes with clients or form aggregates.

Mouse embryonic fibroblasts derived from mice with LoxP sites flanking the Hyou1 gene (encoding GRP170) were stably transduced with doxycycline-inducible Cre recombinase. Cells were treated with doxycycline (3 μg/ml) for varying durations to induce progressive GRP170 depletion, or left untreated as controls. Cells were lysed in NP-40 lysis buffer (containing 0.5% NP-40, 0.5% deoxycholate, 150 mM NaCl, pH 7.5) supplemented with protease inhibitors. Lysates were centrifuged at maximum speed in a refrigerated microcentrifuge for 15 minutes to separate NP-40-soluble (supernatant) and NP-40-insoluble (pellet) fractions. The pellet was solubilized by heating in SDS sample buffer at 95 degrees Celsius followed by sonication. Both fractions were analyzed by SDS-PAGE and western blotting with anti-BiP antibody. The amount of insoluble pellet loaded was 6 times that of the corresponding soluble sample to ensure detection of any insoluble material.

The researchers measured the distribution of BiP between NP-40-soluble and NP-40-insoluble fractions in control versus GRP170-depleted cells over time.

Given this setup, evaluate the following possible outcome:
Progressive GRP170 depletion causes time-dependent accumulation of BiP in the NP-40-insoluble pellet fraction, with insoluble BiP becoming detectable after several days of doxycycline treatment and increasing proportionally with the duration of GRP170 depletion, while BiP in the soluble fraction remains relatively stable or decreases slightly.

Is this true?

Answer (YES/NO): YES